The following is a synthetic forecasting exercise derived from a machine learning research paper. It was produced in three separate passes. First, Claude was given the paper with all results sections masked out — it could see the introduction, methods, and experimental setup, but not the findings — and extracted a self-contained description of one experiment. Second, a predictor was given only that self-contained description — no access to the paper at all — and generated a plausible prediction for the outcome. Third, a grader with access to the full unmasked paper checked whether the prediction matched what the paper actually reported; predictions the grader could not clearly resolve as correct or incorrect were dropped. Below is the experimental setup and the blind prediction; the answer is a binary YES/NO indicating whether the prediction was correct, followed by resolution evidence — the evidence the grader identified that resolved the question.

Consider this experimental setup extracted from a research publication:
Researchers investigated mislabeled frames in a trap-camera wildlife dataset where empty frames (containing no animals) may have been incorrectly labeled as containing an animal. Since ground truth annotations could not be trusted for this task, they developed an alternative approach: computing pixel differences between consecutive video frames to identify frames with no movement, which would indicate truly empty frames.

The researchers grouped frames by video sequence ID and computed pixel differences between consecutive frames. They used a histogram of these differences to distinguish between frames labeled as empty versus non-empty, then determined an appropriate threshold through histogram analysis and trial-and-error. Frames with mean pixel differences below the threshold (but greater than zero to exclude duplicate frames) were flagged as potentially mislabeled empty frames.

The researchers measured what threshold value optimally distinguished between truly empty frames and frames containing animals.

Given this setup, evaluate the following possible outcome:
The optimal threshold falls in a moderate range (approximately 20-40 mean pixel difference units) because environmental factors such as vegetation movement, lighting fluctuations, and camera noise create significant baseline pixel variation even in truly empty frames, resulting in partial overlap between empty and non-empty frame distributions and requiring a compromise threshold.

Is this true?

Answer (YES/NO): YES